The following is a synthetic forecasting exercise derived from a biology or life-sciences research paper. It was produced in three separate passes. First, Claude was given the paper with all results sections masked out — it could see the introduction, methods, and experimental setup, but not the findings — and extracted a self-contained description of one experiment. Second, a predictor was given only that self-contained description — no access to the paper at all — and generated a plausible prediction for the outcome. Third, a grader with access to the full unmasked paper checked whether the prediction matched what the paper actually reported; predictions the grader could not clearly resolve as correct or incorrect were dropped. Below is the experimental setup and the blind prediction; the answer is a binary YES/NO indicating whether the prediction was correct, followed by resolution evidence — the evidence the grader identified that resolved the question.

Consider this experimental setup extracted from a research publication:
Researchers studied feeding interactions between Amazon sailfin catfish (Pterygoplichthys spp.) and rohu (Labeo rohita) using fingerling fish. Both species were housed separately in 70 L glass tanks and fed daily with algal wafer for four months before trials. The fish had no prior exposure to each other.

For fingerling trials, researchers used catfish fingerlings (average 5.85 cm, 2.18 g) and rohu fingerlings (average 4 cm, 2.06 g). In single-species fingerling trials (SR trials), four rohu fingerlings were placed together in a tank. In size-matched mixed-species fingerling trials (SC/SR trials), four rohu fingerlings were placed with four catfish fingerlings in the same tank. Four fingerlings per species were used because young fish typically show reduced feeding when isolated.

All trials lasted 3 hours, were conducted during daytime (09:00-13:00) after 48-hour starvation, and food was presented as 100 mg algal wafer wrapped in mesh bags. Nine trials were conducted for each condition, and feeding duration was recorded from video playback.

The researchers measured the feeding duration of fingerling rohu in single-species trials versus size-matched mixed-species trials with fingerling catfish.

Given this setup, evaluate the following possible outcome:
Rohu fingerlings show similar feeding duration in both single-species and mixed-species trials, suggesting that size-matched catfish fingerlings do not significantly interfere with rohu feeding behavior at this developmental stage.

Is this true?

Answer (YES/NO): NO